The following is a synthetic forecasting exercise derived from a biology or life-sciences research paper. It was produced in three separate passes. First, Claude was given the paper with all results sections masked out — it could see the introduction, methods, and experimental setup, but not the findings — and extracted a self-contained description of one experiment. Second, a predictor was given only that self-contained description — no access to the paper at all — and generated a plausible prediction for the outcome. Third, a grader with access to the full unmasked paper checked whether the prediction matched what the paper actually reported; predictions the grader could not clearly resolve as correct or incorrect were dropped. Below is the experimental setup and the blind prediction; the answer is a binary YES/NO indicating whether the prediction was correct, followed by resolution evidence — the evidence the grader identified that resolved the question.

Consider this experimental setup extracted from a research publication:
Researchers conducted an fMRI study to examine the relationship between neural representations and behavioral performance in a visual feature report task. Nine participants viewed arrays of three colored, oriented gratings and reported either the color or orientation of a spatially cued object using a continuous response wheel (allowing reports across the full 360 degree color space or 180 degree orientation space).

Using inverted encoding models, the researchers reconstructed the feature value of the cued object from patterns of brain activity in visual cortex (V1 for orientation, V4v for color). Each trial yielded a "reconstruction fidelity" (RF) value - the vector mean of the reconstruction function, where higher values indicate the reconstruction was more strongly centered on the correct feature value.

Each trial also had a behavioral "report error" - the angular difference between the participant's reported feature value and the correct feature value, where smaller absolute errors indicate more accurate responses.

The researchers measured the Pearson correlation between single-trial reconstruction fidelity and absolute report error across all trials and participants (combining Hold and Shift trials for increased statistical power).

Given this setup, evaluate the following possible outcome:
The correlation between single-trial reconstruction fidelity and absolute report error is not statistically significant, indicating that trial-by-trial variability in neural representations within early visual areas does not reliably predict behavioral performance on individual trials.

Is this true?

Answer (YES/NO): NO